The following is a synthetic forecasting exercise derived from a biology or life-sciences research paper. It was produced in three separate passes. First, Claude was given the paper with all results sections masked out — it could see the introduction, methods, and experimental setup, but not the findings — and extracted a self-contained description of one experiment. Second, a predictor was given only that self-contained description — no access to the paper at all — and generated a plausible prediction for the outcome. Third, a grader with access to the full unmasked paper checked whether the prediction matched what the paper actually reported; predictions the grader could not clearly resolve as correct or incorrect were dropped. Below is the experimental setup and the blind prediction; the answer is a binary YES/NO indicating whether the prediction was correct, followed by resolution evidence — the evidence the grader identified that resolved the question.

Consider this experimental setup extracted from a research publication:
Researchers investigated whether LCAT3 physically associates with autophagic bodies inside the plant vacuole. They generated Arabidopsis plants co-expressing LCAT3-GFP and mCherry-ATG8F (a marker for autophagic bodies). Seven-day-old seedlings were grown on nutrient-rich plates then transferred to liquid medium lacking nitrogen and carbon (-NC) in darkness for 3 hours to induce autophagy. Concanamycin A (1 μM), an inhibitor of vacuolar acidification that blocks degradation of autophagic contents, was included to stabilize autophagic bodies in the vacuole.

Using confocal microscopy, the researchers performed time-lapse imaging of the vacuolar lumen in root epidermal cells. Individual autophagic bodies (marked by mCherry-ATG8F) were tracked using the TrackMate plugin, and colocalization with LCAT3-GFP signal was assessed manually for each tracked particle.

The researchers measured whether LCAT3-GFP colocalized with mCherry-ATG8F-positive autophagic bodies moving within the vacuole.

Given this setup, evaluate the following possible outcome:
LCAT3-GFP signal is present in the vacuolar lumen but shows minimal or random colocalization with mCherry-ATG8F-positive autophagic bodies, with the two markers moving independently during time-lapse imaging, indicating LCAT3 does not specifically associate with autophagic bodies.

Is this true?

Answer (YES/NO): NO